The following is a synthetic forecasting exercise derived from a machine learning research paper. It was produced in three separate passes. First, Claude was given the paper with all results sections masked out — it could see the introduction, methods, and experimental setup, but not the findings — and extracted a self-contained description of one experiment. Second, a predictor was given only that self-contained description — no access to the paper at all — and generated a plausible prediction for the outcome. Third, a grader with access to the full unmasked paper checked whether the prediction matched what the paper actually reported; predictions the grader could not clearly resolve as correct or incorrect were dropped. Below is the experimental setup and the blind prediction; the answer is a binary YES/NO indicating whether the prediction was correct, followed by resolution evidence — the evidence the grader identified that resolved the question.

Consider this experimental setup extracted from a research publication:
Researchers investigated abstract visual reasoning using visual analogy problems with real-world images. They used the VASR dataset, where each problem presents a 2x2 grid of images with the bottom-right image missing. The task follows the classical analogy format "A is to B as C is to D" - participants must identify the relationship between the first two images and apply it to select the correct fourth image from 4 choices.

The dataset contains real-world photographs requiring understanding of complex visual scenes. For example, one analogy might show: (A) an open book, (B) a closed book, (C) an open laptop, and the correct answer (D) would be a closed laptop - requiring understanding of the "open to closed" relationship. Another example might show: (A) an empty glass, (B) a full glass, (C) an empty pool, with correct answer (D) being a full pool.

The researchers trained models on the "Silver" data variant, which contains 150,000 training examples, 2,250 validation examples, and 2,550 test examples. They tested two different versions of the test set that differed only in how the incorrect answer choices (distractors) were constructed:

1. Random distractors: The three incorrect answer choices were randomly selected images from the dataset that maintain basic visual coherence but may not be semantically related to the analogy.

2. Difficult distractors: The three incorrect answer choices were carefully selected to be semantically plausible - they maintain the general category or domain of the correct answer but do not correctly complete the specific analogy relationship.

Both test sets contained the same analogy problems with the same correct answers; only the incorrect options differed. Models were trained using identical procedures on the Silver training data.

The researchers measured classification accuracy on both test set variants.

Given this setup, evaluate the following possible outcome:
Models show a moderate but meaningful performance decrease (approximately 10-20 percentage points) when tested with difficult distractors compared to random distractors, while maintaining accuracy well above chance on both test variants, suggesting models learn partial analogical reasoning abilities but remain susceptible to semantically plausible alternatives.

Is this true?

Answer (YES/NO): NO